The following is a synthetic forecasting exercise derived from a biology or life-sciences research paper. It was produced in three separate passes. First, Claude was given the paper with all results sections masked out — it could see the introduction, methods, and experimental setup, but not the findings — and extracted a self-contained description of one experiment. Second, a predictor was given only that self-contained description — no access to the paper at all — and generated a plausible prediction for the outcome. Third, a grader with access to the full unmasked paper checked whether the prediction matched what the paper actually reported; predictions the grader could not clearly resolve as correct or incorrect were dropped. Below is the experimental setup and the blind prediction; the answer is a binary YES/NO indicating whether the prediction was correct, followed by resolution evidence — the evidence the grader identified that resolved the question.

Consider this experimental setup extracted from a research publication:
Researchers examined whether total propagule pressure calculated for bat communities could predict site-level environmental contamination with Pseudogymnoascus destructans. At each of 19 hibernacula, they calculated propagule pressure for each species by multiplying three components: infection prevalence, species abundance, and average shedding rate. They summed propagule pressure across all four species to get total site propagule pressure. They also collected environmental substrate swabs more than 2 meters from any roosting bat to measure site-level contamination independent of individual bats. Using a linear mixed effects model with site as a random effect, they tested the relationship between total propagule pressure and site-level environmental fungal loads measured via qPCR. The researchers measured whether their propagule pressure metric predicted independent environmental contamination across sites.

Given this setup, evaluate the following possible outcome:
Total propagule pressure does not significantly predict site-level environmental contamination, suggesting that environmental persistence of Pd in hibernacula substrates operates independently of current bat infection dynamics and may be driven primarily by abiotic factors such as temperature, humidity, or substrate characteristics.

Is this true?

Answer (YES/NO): NO